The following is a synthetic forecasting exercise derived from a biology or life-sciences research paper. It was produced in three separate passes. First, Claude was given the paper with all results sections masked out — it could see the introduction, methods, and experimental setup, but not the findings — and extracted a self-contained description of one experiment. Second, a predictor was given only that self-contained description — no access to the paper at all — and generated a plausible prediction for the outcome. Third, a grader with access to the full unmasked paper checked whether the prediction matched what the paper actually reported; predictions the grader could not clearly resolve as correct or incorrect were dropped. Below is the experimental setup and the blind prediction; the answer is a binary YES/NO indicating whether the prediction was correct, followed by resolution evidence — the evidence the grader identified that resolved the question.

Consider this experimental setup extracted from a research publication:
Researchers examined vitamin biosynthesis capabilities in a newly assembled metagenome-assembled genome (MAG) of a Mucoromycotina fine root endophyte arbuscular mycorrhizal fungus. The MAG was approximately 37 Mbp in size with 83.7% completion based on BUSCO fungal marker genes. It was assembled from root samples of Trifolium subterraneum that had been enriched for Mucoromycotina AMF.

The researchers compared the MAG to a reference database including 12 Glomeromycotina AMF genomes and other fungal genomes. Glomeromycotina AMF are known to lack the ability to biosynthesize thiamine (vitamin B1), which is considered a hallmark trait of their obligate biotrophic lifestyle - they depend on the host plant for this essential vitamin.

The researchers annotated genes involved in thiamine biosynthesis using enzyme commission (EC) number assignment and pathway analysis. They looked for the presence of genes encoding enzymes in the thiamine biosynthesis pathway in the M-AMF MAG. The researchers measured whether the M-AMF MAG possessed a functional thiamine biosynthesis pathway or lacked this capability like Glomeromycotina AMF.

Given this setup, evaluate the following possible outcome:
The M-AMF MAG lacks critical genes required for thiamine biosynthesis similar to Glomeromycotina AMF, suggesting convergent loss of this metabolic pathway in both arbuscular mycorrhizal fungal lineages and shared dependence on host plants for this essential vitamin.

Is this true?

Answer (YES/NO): YES